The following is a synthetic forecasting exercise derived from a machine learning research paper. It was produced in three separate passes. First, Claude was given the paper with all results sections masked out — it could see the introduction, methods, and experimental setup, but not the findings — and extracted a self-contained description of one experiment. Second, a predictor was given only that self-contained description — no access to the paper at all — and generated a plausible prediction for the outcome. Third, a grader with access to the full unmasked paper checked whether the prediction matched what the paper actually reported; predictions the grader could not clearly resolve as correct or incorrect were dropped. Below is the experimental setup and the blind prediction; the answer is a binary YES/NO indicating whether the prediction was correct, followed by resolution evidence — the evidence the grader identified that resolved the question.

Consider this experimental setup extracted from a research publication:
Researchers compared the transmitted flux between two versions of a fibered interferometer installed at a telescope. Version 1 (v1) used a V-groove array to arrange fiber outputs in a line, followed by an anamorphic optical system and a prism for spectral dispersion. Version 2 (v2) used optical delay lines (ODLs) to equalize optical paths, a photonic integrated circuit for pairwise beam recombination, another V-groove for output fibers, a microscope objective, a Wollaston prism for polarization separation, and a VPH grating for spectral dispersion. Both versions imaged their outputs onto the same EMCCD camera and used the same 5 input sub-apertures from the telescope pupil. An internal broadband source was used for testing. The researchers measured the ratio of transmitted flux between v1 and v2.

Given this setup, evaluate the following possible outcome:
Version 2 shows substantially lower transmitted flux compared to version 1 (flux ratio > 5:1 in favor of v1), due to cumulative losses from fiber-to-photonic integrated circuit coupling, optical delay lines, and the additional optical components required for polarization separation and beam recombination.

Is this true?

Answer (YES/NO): YES